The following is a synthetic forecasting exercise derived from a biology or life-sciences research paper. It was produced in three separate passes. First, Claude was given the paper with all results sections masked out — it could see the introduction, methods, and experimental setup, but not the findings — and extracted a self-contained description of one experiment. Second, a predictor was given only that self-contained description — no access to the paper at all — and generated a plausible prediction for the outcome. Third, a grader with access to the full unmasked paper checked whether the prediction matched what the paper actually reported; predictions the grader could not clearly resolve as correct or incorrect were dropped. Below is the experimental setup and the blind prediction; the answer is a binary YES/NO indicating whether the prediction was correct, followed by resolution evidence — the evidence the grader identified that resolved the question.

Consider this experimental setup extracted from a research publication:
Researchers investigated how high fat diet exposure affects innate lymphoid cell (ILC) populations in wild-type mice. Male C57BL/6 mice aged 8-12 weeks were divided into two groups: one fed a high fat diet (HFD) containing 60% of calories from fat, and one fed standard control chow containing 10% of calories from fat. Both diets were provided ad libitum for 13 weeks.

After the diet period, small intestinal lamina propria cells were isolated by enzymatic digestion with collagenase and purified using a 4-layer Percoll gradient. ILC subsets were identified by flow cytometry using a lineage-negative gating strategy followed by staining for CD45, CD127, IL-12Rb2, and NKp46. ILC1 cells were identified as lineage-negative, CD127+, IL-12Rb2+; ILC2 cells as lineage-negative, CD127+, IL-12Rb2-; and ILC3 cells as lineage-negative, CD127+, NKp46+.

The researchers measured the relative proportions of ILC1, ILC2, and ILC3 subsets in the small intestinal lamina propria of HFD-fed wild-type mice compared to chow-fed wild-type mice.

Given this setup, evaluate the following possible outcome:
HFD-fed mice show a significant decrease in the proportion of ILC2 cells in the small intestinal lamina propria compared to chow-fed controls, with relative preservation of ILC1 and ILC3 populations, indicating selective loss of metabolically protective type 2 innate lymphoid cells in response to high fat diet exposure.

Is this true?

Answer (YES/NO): NO